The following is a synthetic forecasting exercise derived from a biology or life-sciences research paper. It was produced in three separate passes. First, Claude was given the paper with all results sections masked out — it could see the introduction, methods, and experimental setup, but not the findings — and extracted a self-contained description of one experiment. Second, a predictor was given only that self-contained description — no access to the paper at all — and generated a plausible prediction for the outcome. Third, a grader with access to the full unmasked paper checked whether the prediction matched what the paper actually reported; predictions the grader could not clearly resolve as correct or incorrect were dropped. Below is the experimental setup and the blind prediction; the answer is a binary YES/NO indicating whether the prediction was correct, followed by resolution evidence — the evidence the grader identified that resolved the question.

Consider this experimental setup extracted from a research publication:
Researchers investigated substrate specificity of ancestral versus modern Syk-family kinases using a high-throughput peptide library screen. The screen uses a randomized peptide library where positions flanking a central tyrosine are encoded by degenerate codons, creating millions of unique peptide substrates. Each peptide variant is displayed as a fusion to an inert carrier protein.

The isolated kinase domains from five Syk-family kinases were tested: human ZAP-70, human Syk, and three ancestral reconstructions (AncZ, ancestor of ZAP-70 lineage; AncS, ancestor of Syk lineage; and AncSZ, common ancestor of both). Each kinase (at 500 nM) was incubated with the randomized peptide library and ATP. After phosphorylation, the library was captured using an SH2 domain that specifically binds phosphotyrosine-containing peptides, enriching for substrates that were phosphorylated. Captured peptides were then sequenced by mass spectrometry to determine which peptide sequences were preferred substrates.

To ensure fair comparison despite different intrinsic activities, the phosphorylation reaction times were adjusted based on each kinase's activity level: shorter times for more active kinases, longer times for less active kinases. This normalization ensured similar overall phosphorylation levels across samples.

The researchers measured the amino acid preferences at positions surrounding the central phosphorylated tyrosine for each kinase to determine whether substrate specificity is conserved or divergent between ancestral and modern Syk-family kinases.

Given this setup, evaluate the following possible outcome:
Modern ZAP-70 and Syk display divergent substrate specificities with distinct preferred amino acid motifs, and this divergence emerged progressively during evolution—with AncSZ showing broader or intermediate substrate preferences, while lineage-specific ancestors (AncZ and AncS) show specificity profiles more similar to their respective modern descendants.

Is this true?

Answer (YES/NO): NO